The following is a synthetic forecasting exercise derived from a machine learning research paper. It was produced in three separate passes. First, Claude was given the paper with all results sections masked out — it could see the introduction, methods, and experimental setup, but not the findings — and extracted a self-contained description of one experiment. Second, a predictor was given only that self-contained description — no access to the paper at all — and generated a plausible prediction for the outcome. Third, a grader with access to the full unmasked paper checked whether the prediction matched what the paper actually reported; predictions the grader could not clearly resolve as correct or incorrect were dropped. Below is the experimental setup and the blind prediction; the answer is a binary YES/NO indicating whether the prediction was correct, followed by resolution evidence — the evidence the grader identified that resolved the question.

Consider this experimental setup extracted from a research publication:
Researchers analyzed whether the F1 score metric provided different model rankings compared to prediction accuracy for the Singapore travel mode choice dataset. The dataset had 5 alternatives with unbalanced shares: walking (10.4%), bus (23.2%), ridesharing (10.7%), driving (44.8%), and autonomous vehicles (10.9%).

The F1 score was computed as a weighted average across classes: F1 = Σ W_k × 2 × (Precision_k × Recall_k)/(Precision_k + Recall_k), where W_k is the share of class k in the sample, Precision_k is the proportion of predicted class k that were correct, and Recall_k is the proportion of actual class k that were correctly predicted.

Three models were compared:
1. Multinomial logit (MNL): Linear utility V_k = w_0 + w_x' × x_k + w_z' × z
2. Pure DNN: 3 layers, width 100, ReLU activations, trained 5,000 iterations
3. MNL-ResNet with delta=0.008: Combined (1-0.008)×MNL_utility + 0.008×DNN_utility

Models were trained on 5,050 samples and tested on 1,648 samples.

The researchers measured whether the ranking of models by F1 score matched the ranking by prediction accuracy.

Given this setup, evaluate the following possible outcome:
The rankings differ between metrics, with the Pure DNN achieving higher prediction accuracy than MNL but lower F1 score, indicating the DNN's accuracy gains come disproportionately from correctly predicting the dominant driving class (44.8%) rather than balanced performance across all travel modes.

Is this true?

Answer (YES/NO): NO